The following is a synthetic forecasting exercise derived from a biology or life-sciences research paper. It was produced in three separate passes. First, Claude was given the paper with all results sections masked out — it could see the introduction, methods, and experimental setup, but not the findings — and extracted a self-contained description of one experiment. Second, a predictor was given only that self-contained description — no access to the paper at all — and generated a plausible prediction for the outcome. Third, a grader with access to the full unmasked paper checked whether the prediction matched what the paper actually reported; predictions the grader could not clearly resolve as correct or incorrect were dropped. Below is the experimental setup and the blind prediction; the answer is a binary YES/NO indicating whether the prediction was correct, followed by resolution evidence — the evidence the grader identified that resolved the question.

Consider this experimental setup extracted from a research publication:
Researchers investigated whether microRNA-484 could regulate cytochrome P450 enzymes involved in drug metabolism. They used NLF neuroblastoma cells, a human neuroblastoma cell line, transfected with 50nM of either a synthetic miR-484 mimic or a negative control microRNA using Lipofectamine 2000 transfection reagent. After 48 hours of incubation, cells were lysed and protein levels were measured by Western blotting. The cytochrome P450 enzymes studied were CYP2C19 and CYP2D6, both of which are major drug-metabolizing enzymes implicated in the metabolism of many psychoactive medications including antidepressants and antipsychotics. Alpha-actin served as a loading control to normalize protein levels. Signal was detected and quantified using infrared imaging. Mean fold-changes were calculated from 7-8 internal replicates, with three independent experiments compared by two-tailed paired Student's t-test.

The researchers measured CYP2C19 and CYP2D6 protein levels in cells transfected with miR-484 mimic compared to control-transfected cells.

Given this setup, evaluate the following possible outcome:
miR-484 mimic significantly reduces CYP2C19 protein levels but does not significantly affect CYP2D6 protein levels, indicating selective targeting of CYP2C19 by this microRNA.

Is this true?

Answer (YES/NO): NO